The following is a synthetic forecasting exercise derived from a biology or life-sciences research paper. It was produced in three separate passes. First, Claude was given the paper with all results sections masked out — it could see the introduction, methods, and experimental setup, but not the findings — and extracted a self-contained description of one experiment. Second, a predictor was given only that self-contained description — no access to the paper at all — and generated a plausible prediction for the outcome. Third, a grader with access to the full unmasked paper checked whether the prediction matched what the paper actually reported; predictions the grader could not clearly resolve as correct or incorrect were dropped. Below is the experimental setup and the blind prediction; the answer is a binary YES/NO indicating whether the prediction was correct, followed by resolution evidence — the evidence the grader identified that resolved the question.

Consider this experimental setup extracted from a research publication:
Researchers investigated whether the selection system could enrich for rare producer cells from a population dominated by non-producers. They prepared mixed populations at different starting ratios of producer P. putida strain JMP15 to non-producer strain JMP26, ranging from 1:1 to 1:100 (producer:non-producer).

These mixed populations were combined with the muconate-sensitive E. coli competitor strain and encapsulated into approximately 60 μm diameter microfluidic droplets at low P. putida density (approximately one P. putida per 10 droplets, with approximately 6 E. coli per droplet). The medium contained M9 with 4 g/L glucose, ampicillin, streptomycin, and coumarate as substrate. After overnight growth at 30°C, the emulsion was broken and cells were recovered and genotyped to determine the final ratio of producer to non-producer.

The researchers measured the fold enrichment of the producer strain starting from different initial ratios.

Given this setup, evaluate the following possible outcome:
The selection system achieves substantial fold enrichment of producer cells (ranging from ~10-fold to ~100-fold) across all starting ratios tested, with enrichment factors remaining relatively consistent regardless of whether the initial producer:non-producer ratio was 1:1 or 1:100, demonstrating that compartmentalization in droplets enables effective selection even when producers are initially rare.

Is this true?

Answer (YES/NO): NO